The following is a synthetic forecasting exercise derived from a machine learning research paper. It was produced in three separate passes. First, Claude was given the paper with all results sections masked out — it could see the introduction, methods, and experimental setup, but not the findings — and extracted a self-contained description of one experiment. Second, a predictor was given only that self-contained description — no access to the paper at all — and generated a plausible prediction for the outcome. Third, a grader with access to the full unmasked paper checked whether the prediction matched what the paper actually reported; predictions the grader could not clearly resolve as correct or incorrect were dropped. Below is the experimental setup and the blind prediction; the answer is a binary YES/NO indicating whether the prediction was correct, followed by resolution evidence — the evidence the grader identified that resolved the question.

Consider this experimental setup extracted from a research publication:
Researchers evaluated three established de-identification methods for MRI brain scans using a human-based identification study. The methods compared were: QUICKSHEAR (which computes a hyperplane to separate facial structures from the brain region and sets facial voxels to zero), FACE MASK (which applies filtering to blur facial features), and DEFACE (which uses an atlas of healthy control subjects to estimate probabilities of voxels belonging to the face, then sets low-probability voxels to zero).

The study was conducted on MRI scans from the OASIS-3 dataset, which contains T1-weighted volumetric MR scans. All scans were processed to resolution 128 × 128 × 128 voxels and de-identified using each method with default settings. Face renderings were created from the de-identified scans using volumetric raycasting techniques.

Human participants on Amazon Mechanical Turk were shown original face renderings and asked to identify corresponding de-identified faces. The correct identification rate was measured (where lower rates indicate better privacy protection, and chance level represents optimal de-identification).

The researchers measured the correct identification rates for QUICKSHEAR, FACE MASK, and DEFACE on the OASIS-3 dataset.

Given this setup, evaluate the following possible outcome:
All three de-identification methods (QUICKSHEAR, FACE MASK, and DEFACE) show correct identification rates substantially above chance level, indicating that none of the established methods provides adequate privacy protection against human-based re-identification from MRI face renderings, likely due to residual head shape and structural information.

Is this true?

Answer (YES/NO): YES